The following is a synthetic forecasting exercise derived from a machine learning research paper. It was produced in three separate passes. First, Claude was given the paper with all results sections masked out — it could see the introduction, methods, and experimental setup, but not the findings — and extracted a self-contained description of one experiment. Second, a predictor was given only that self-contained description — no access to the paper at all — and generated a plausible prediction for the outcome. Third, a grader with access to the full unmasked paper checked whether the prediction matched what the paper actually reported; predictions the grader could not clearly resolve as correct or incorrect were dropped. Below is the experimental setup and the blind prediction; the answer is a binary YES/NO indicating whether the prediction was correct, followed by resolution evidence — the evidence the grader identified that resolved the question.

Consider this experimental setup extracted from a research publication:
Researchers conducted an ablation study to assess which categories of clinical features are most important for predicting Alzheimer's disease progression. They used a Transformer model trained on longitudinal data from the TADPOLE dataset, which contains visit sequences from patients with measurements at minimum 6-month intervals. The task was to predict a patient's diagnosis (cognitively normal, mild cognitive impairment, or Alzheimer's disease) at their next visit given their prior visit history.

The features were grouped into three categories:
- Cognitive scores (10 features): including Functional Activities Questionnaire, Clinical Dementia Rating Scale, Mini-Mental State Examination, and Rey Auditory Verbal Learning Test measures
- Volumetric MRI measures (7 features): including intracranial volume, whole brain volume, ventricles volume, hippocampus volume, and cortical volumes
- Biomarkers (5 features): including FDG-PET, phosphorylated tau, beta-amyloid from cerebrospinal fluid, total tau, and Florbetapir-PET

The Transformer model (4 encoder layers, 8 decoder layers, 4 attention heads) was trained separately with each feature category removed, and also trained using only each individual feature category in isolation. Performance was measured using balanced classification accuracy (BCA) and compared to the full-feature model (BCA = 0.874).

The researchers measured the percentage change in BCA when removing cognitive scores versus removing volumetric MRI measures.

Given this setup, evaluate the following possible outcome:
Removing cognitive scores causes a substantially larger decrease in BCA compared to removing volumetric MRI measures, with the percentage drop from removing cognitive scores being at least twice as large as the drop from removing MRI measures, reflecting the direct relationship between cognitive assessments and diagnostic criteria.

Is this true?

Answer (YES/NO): YES